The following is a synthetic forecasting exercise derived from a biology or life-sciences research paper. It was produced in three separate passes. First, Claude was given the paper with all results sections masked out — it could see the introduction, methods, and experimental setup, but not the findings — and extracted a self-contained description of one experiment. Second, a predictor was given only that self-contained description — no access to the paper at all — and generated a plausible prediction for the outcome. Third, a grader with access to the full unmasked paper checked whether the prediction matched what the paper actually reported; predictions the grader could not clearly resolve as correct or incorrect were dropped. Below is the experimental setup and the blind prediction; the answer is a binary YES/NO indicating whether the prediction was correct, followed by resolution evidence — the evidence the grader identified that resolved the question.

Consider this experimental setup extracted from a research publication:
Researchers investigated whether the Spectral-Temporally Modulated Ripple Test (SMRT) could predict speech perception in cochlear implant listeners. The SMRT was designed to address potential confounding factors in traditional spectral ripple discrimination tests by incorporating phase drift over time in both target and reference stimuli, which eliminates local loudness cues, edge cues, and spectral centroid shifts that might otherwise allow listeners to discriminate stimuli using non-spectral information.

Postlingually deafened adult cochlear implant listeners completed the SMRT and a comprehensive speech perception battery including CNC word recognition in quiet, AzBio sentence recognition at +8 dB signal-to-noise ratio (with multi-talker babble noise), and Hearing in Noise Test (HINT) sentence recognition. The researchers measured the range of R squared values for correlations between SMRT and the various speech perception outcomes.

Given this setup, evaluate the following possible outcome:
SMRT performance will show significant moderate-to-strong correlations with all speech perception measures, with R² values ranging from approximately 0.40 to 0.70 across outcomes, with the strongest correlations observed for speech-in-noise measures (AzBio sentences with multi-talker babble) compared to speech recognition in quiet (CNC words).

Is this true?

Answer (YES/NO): NO